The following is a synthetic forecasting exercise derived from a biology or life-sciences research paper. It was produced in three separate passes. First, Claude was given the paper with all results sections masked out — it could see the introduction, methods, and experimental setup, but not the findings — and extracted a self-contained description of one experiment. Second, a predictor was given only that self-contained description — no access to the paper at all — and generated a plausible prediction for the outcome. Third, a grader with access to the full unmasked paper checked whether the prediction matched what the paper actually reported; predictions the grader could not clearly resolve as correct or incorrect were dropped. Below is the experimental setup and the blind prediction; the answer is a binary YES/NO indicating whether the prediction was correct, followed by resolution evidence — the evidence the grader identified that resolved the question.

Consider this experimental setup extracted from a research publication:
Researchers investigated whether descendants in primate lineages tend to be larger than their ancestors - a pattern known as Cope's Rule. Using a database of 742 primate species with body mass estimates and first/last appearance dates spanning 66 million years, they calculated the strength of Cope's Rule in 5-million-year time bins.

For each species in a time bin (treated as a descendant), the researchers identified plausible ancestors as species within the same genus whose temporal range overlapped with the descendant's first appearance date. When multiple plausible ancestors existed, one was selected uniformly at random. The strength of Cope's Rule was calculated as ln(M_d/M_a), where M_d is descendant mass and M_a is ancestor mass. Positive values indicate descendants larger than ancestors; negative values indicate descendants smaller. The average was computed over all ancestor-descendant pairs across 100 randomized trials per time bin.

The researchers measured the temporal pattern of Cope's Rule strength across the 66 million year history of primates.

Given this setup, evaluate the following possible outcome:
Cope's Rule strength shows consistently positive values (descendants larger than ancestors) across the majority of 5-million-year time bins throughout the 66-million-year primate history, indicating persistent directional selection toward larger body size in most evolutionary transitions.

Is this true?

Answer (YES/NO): NO